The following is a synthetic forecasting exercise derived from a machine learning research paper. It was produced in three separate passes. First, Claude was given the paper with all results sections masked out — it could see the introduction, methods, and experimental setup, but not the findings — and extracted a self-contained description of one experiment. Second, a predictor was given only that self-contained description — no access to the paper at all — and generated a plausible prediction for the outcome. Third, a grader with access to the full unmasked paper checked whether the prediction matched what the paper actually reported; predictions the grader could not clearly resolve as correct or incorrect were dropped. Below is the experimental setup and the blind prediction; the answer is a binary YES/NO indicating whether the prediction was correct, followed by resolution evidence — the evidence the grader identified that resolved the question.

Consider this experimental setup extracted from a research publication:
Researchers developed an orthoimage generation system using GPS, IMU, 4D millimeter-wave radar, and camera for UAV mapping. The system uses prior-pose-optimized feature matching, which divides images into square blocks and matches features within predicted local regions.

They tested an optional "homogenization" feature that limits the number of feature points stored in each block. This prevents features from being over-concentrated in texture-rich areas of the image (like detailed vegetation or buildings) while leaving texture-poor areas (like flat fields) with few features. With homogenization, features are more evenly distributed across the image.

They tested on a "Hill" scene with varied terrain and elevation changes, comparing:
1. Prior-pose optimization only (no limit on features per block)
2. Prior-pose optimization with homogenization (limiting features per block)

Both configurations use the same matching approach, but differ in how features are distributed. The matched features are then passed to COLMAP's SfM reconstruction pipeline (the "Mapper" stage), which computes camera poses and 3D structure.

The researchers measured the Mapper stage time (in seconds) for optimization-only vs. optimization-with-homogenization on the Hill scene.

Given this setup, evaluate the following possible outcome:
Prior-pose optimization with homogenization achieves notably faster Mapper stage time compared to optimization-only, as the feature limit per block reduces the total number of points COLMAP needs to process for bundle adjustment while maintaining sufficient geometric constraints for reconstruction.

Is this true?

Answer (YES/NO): YES